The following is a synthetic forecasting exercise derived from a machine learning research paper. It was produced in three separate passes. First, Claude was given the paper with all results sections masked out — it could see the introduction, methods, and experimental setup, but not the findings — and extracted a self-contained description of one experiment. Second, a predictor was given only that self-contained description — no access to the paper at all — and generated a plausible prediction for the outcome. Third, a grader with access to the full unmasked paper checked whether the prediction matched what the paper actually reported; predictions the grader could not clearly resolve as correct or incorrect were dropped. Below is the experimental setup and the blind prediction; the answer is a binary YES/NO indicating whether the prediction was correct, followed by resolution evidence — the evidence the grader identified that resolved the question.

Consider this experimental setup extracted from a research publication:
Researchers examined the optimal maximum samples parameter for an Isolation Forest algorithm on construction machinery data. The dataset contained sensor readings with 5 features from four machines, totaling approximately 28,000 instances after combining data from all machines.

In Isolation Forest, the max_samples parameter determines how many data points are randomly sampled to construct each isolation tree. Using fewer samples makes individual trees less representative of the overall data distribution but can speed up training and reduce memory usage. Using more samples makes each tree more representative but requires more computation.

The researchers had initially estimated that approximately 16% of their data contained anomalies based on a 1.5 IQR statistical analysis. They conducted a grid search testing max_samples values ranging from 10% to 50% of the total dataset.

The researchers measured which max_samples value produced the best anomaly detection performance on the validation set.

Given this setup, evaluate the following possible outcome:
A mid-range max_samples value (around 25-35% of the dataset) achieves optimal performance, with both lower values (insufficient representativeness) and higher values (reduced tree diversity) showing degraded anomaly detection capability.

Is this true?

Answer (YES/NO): YES